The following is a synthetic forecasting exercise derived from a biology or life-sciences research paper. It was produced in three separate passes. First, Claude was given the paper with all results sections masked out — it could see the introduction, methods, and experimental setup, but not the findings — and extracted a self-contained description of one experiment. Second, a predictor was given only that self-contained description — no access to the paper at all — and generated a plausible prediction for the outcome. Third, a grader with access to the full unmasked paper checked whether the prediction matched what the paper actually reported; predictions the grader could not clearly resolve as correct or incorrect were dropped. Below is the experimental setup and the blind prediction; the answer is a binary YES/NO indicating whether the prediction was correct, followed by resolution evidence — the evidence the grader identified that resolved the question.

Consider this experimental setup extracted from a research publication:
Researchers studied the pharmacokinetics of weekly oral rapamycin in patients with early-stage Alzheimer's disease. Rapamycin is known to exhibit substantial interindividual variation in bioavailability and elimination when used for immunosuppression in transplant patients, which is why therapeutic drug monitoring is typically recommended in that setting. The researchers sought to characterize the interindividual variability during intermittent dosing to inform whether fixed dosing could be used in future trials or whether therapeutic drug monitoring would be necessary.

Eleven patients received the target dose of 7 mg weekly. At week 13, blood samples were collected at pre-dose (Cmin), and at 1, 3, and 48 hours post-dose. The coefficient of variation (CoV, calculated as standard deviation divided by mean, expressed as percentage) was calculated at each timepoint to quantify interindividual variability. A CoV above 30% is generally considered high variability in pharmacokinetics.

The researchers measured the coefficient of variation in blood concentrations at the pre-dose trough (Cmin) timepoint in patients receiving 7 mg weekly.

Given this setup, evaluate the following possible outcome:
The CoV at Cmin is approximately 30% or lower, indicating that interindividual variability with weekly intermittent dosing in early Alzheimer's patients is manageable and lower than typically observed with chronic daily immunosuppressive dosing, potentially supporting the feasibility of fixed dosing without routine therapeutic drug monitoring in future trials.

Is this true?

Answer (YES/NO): NO